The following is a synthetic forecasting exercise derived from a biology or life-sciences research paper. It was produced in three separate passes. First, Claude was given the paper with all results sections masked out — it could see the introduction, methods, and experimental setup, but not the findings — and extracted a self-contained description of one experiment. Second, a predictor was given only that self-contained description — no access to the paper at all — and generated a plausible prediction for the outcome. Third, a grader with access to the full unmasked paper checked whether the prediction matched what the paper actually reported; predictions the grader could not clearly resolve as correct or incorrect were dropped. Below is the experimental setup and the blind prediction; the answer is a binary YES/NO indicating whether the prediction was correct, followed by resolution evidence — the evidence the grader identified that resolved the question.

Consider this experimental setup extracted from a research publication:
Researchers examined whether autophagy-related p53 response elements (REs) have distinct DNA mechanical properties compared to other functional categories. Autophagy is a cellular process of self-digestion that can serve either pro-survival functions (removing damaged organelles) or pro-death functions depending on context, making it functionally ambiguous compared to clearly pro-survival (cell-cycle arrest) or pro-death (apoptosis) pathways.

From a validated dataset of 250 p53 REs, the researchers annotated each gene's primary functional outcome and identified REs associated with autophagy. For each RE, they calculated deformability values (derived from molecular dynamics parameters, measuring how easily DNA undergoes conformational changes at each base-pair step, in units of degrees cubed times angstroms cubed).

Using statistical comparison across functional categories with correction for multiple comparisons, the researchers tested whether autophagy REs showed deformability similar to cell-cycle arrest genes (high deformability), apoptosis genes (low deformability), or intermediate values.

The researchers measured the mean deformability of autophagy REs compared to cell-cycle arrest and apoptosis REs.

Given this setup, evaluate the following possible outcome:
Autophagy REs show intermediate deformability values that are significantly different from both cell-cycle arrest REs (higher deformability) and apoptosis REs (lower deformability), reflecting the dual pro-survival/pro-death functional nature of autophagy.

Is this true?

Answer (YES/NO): NO